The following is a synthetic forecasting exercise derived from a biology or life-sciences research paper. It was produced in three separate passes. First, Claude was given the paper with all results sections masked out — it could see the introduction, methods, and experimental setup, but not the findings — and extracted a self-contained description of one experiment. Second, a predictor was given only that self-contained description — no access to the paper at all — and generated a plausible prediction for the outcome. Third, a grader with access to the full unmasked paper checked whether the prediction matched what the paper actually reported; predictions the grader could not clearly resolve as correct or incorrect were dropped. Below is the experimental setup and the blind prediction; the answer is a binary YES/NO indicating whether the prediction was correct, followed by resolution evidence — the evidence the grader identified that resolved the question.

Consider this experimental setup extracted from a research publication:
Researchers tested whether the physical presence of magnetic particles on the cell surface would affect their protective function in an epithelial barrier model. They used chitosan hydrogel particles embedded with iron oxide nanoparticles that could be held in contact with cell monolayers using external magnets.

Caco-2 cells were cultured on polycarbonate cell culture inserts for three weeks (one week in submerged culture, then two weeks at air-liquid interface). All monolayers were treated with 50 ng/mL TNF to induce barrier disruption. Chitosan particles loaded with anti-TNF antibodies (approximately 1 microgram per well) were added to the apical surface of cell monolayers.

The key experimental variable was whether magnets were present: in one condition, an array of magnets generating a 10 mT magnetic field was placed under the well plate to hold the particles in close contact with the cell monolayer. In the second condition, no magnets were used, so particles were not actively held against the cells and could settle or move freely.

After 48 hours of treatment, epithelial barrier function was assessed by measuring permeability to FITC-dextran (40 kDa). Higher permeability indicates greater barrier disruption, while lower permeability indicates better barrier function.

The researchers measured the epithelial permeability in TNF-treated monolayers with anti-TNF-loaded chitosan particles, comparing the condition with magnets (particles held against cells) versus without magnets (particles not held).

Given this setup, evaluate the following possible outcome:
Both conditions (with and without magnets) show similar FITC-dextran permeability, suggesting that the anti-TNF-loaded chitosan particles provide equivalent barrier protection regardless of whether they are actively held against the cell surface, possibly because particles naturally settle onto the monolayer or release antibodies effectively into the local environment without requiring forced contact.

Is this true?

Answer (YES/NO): YES